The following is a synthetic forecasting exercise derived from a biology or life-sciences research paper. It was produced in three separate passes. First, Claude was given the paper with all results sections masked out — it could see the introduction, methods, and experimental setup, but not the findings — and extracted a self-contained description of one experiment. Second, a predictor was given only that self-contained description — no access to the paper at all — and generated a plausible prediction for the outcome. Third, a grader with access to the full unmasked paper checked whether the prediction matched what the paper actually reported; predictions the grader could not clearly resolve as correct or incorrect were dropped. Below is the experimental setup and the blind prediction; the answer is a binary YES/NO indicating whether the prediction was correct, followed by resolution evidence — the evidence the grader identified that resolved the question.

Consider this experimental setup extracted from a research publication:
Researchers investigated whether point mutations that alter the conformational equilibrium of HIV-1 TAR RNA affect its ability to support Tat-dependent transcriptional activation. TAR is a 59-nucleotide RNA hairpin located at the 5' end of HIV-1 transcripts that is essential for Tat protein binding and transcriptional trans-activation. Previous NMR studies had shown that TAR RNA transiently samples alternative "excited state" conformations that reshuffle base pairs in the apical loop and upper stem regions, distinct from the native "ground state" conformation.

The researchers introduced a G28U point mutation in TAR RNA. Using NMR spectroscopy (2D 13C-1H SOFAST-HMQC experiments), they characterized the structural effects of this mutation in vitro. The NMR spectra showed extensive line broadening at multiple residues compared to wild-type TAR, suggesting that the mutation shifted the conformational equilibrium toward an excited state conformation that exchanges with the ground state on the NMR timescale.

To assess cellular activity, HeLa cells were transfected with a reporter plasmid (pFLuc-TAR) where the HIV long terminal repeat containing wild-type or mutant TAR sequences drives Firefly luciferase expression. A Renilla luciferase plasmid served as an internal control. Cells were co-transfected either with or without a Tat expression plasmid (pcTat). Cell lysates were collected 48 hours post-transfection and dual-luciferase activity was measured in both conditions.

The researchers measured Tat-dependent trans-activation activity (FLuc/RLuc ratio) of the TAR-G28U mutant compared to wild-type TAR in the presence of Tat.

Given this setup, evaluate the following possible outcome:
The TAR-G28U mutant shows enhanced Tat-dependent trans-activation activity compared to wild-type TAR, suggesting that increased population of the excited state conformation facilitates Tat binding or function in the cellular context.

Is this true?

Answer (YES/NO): NO